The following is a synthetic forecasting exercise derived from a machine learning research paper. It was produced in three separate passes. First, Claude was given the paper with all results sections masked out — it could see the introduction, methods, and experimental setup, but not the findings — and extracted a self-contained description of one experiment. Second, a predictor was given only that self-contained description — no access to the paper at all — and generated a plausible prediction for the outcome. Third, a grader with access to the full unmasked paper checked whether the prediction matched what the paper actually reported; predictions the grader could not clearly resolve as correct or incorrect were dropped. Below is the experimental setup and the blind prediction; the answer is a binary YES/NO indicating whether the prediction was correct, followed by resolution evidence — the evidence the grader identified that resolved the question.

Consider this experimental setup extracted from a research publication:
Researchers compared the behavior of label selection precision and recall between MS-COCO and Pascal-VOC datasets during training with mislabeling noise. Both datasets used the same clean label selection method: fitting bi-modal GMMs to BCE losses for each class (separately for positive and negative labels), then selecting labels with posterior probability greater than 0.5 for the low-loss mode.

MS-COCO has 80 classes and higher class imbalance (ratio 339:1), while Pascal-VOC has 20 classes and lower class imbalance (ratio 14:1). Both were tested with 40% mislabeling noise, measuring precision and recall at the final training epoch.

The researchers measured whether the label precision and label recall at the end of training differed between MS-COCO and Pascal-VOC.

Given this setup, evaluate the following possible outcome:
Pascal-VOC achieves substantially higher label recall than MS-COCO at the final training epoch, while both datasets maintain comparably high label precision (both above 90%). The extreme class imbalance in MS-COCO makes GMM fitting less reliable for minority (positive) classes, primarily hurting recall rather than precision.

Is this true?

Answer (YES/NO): NO